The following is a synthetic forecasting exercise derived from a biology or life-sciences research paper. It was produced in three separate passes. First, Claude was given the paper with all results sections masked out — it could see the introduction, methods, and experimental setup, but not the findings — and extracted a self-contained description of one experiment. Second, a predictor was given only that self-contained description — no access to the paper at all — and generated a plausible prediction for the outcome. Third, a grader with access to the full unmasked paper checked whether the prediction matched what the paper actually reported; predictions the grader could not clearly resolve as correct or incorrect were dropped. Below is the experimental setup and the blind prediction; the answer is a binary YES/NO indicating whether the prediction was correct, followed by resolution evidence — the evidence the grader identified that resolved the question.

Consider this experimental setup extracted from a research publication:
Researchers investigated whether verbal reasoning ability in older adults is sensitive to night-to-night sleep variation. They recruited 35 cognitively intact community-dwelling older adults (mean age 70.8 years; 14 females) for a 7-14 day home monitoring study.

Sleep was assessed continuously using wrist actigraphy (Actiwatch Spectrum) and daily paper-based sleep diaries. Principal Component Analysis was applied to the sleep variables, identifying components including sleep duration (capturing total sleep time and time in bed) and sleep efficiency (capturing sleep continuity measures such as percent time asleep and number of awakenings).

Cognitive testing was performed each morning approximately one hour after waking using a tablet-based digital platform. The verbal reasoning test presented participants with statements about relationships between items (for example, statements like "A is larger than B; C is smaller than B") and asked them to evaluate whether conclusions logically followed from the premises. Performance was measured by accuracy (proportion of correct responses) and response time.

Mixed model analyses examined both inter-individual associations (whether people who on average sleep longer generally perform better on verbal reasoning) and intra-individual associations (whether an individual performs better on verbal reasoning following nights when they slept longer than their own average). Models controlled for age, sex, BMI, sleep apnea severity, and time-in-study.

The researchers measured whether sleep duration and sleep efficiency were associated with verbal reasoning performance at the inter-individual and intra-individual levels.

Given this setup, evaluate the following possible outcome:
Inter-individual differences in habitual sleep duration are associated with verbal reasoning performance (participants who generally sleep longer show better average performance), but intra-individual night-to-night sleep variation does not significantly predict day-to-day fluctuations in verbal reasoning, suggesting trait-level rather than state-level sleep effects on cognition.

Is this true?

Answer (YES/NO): NO